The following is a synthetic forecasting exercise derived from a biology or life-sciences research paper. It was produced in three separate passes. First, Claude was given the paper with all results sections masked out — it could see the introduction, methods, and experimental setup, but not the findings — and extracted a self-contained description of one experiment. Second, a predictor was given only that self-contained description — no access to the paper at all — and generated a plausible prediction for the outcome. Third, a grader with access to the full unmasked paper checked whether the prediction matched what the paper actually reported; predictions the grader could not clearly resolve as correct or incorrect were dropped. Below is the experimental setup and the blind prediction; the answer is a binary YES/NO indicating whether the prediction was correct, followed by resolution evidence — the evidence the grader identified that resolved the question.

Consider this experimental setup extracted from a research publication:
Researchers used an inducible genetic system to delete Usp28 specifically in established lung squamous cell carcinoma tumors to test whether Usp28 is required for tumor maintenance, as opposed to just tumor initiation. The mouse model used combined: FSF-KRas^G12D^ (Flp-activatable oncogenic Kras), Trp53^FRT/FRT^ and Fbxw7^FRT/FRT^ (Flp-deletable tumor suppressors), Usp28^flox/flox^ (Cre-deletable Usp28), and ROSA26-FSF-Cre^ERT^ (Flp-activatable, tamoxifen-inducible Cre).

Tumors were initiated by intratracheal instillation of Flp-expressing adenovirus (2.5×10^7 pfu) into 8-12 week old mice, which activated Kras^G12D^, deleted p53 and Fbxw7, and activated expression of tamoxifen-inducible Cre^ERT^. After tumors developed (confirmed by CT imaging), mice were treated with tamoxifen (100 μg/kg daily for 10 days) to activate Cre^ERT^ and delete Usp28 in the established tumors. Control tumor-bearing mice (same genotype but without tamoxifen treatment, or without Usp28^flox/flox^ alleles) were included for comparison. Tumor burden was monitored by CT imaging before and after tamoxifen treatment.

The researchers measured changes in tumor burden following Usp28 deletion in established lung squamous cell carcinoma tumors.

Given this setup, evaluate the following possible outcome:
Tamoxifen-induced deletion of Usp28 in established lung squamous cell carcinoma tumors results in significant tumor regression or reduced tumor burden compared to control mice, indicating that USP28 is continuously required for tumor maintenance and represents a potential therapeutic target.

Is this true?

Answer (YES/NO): YES